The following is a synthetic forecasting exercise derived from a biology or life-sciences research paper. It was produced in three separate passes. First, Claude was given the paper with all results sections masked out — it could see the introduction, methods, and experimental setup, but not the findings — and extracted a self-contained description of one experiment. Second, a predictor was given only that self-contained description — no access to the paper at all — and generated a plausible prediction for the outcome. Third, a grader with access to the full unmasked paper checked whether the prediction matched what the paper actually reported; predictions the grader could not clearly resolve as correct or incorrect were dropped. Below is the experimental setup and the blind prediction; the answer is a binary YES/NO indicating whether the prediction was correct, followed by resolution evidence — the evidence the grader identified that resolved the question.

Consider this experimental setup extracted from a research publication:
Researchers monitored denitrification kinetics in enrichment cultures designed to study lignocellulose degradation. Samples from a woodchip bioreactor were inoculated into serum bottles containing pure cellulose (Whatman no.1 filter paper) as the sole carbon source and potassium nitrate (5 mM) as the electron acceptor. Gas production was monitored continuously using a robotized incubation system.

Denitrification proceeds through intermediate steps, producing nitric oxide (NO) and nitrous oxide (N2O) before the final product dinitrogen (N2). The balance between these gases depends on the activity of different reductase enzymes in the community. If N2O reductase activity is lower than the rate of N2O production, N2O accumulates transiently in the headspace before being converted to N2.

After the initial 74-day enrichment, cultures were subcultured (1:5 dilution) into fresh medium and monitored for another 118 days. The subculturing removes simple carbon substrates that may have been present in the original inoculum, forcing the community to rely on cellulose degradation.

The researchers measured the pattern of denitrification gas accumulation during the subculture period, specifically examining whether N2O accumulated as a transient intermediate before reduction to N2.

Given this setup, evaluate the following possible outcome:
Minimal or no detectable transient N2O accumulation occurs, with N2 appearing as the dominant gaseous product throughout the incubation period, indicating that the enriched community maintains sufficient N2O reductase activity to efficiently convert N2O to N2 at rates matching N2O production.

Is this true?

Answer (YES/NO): NO